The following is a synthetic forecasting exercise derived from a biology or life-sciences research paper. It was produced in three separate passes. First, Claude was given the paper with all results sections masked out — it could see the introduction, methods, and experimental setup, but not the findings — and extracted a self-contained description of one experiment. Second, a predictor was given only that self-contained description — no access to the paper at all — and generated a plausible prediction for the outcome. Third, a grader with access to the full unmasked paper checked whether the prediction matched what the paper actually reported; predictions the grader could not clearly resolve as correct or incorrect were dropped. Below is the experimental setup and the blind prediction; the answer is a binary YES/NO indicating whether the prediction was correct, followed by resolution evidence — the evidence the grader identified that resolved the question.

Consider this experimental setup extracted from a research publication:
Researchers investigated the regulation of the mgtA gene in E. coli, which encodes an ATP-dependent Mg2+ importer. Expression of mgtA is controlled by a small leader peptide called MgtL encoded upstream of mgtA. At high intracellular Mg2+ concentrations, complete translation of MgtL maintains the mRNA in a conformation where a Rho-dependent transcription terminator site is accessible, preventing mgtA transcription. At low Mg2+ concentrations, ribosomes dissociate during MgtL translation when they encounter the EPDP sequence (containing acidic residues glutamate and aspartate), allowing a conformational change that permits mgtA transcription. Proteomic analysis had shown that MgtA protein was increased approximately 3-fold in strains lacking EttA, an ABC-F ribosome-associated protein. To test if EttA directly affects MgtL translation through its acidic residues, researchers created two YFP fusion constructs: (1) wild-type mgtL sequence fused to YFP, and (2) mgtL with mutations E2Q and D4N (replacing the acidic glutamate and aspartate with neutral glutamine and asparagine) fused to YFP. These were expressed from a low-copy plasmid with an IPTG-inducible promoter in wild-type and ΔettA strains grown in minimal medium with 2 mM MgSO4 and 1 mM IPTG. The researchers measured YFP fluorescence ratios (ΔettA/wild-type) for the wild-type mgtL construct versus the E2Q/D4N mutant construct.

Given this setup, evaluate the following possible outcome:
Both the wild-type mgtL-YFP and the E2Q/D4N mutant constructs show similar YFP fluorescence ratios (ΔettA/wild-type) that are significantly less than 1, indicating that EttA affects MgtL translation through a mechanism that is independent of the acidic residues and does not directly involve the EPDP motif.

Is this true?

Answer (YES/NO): NO